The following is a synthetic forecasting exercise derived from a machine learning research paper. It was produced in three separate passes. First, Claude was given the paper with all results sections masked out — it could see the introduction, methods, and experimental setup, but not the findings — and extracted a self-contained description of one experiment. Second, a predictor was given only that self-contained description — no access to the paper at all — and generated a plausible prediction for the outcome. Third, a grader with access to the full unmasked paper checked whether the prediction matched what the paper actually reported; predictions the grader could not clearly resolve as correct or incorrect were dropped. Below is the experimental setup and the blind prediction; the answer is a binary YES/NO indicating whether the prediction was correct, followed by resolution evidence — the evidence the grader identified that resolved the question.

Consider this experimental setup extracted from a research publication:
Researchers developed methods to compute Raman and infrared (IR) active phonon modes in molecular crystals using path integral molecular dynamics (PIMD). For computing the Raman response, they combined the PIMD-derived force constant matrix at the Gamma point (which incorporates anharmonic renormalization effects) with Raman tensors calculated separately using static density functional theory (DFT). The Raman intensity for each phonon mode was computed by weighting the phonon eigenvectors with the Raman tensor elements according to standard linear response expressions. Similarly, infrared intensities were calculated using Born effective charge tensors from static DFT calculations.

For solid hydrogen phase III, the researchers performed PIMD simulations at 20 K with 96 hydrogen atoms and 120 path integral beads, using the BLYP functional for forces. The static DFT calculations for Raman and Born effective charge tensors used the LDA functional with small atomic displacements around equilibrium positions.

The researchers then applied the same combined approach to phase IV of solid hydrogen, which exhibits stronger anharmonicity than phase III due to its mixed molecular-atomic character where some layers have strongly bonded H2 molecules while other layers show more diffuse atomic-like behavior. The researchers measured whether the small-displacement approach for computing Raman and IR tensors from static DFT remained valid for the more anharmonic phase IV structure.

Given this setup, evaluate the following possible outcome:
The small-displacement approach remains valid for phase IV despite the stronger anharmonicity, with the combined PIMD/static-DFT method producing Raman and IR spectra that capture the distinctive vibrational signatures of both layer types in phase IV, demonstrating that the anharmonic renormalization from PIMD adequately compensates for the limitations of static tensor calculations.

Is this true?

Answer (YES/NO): NO